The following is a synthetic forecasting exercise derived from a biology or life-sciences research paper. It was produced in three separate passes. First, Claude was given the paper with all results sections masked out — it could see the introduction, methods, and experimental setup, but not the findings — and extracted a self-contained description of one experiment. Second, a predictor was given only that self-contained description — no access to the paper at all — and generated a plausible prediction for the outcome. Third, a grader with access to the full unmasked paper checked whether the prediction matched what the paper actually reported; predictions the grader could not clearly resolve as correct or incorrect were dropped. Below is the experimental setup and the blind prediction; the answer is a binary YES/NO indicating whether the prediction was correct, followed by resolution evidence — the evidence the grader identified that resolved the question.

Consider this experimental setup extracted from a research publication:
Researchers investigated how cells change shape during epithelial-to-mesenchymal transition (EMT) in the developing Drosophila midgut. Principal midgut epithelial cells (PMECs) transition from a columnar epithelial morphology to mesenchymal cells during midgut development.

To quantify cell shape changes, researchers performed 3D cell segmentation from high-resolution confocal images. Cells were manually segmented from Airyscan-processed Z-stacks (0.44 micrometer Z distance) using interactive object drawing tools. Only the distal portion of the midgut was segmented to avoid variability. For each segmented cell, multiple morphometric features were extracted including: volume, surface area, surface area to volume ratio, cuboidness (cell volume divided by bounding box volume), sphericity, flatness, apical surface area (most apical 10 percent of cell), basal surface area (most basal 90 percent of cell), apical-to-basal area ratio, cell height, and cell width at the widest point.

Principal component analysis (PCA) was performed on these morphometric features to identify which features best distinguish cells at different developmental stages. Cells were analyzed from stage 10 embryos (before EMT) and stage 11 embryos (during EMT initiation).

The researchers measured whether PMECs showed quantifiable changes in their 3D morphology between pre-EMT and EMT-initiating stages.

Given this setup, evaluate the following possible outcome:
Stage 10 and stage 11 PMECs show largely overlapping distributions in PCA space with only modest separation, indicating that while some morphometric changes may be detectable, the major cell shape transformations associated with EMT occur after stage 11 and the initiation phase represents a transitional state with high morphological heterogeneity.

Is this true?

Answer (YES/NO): NO